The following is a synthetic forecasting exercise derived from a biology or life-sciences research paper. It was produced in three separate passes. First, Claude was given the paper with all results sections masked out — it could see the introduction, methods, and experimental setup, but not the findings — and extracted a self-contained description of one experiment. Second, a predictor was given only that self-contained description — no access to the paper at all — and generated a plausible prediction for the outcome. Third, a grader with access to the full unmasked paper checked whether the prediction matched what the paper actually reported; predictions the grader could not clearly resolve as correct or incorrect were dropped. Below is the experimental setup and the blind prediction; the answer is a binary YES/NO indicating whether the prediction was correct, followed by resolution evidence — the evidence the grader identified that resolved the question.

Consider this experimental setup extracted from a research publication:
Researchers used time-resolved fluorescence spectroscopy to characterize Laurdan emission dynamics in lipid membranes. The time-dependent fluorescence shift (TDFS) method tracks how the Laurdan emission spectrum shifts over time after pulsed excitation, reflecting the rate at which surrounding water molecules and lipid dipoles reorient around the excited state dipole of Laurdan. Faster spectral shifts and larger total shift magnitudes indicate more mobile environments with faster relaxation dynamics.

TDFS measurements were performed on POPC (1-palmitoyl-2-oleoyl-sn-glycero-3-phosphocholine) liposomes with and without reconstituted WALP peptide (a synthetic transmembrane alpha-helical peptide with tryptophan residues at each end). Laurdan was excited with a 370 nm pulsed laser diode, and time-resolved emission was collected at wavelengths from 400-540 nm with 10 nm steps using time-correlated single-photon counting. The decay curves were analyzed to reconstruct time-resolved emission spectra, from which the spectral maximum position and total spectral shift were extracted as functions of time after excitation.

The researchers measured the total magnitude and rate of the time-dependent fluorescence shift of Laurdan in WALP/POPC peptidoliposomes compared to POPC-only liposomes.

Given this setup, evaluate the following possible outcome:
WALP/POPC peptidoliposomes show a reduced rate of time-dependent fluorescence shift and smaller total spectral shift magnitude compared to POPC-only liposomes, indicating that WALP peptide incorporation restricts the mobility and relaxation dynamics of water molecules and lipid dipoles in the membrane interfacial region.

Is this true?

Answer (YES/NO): NO